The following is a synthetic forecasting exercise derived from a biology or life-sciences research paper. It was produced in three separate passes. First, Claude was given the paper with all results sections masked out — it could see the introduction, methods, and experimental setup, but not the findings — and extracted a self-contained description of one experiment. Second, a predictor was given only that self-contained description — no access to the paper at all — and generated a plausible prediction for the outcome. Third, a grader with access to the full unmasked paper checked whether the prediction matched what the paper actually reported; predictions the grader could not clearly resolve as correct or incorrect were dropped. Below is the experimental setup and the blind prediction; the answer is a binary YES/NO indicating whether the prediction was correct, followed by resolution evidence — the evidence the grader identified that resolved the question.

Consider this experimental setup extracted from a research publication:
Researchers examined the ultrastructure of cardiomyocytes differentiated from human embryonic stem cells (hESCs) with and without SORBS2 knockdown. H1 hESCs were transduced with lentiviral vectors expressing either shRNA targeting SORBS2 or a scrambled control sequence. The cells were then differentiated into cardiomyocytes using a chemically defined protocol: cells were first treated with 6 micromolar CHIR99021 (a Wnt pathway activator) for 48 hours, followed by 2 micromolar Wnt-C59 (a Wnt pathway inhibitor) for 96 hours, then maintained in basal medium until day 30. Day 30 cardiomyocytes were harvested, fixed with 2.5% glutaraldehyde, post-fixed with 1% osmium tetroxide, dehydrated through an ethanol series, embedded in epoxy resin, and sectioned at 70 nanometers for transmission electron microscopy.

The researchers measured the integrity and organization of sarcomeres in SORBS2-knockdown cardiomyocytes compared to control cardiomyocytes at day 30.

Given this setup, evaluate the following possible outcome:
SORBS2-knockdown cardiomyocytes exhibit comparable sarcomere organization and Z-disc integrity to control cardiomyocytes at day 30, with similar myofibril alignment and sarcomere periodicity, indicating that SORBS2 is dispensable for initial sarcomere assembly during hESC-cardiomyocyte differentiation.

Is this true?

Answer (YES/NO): NO